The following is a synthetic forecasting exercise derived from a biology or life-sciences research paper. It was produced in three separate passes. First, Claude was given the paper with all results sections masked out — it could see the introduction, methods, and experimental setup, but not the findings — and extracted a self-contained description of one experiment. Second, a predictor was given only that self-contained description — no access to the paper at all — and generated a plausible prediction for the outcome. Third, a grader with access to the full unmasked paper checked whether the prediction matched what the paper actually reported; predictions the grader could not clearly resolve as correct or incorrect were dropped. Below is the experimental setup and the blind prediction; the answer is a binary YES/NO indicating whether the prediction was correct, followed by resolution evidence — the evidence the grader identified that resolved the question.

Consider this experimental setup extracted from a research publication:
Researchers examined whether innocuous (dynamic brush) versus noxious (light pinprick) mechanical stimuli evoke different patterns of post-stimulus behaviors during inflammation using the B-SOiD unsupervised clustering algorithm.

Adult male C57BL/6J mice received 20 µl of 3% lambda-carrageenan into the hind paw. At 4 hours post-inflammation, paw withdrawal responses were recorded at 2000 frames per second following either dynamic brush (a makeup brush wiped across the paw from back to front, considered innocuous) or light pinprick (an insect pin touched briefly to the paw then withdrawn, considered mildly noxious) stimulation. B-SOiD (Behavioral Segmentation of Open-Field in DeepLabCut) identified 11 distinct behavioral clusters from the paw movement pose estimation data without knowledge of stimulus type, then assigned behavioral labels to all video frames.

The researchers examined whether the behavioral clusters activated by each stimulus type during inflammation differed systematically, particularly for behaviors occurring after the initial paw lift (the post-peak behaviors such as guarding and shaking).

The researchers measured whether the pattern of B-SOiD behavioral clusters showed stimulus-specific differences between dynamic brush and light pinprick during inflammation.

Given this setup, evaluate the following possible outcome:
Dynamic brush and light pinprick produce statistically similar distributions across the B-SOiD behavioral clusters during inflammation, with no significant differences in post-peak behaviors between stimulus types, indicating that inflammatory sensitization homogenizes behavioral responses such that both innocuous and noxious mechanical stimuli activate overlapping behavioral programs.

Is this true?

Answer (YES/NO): NO